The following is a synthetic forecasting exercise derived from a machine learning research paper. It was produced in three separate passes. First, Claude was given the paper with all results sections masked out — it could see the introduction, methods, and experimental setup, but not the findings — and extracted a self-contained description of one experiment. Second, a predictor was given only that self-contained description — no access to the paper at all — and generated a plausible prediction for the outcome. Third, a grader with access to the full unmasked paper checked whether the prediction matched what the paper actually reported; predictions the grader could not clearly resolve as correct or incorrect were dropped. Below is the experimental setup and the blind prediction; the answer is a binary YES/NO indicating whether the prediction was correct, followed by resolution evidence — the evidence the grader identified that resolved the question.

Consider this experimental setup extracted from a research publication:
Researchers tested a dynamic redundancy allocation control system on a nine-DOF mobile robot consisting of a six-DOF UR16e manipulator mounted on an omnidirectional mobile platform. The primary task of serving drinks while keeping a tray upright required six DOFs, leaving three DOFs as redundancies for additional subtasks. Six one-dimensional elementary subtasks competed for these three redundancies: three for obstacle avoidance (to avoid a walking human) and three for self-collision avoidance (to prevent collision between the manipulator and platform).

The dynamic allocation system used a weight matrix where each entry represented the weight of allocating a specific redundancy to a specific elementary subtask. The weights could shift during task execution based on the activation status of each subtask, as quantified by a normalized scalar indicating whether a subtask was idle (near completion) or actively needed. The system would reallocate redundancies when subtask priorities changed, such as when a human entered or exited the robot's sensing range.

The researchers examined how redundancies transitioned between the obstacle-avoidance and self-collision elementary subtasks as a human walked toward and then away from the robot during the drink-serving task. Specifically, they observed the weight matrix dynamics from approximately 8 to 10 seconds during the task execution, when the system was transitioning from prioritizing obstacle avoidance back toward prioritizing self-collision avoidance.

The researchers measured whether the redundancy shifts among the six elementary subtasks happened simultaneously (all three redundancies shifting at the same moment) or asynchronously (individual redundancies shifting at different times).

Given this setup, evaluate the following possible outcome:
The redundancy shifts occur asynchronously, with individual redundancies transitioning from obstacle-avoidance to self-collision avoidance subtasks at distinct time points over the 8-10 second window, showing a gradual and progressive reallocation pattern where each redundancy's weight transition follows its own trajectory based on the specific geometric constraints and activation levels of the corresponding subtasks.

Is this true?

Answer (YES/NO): YES